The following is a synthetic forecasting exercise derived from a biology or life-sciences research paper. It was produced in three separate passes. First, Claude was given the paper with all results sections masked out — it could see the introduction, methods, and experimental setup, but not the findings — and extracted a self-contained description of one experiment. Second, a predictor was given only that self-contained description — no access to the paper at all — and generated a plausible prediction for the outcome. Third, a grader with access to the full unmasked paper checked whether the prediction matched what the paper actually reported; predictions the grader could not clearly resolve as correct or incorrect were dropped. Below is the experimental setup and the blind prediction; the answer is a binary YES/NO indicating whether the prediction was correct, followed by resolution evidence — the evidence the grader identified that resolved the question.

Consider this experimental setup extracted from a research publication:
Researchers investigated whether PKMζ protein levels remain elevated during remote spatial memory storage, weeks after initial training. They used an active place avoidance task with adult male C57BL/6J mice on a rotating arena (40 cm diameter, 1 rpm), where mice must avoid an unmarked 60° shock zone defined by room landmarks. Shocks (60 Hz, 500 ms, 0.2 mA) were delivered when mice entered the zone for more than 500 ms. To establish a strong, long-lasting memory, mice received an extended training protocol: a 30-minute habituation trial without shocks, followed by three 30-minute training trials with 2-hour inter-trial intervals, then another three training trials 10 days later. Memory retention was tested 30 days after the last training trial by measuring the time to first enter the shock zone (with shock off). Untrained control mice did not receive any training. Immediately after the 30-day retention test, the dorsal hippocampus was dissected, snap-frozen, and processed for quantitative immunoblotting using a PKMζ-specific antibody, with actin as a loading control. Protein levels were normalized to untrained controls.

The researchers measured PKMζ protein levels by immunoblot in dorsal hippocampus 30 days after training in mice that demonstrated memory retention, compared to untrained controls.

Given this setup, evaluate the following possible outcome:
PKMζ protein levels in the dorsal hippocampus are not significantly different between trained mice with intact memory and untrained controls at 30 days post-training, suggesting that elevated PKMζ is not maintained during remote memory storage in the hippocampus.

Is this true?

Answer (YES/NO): NO